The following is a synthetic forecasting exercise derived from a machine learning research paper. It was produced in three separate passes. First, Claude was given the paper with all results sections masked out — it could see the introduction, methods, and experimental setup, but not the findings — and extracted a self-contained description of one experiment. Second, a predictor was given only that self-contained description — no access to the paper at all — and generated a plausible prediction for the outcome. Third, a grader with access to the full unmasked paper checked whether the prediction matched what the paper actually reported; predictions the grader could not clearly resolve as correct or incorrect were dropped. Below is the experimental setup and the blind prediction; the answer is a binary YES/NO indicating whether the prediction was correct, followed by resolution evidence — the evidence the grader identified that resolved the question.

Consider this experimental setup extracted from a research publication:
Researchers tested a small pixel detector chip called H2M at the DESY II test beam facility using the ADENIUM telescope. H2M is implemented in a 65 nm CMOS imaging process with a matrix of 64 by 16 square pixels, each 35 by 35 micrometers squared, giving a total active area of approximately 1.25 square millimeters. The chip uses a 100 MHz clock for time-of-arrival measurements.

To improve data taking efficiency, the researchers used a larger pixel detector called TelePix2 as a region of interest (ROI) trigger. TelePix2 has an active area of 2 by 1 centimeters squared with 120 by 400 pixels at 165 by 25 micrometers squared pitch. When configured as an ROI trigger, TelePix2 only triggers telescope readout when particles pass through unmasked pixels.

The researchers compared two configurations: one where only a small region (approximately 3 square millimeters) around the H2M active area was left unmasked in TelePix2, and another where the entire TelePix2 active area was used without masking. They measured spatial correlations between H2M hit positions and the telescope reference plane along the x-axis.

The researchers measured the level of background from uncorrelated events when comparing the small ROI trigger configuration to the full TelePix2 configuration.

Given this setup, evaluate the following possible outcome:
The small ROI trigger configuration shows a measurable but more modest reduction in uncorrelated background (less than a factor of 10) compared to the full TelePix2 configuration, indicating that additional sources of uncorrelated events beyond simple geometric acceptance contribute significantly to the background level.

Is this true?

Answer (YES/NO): NO